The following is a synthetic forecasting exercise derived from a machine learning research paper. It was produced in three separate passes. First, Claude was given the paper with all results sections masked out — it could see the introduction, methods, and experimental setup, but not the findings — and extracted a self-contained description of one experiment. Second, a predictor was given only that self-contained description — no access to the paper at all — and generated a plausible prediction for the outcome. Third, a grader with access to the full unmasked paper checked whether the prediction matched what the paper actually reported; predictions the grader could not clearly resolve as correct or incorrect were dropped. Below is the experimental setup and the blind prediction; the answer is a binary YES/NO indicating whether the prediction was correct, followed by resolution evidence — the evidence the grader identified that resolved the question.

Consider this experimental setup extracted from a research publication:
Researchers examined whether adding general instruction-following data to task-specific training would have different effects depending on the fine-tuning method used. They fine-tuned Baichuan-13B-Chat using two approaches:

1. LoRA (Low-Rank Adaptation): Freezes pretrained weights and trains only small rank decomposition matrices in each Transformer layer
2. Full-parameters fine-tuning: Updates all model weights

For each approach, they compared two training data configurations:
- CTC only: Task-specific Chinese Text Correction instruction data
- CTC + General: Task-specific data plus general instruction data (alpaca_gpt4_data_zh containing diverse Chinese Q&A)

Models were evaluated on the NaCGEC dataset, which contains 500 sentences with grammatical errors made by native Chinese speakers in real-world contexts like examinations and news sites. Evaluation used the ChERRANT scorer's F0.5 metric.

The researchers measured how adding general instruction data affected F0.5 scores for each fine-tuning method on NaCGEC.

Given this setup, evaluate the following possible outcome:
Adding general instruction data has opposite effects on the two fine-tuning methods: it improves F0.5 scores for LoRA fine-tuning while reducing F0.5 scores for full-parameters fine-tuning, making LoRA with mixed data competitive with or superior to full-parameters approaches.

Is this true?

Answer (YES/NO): NO